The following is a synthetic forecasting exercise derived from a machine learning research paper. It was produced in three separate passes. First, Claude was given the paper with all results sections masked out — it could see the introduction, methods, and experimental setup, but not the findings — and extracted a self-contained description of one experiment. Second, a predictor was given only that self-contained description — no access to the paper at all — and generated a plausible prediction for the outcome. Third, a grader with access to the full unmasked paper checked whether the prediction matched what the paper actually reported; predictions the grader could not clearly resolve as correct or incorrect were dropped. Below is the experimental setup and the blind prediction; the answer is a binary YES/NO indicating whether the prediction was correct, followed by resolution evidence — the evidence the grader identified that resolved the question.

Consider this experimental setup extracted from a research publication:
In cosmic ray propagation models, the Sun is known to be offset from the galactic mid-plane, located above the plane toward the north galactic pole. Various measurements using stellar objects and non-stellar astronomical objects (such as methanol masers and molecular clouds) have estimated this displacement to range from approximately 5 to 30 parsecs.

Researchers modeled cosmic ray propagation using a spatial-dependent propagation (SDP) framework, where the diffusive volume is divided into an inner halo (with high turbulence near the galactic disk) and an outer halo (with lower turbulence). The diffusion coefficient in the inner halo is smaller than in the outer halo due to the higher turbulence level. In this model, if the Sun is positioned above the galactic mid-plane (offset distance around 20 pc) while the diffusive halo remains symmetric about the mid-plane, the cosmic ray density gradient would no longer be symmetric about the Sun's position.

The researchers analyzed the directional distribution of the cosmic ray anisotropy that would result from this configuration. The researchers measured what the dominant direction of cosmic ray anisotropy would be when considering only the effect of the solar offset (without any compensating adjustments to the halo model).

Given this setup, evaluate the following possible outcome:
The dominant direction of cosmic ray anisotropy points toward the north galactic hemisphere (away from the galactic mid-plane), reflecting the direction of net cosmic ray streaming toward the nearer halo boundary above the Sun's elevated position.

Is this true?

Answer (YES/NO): NO